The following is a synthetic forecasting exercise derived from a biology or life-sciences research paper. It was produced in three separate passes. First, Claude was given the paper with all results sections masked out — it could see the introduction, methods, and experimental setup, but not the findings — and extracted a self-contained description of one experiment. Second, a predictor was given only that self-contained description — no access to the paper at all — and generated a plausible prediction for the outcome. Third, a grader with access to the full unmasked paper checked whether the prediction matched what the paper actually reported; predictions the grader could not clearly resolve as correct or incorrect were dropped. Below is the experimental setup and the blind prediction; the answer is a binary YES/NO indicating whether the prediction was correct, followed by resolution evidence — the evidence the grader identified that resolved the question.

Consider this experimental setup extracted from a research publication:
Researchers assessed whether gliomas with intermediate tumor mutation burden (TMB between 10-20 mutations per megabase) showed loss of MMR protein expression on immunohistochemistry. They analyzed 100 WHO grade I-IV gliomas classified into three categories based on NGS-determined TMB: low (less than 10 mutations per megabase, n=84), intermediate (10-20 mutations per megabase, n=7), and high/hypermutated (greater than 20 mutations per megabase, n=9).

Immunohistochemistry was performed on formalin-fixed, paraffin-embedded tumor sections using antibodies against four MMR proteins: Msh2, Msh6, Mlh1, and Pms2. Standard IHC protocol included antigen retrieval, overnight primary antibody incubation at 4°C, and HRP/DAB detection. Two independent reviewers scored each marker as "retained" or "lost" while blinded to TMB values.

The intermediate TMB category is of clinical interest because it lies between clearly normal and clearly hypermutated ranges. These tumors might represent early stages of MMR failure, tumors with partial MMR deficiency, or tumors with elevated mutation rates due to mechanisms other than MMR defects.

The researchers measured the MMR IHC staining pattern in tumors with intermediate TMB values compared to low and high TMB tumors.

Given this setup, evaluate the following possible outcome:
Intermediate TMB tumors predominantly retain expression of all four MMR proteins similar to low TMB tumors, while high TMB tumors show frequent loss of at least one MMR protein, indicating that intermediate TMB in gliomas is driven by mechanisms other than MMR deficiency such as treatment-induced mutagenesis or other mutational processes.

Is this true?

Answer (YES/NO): YES